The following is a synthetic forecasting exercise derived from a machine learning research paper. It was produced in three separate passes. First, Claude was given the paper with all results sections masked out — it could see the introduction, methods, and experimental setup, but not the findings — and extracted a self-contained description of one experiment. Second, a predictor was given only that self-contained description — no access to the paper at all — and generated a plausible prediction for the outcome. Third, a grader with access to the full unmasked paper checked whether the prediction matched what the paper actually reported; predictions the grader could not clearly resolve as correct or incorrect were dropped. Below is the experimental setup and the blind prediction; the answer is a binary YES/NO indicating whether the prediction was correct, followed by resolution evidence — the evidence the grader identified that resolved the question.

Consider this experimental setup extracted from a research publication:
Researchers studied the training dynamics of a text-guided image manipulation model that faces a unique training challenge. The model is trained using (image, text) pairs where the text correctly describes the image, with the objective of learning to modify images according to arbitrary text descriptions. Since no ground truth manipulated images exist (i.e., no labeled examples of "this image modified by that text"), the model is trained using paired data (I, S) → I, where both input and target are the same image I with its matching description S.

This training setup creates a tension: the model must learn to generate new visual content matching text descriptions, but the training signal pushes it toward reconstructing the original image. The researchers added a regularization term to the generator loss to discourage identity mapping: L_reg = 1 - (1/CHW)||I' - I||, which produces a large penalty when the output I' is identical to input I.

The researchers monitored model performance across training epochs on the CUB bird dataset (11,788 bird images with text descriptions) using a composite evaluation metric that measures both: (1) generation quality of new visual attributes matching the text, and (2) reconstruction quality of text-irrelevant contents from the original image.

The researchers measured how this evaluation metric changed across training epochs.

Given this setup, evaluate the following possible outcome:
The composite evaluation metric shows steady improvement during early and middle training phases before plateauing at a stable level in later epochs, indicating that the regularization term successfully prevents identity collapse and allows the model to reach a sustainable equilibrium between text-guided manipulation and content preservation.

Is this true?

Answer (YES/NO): NO